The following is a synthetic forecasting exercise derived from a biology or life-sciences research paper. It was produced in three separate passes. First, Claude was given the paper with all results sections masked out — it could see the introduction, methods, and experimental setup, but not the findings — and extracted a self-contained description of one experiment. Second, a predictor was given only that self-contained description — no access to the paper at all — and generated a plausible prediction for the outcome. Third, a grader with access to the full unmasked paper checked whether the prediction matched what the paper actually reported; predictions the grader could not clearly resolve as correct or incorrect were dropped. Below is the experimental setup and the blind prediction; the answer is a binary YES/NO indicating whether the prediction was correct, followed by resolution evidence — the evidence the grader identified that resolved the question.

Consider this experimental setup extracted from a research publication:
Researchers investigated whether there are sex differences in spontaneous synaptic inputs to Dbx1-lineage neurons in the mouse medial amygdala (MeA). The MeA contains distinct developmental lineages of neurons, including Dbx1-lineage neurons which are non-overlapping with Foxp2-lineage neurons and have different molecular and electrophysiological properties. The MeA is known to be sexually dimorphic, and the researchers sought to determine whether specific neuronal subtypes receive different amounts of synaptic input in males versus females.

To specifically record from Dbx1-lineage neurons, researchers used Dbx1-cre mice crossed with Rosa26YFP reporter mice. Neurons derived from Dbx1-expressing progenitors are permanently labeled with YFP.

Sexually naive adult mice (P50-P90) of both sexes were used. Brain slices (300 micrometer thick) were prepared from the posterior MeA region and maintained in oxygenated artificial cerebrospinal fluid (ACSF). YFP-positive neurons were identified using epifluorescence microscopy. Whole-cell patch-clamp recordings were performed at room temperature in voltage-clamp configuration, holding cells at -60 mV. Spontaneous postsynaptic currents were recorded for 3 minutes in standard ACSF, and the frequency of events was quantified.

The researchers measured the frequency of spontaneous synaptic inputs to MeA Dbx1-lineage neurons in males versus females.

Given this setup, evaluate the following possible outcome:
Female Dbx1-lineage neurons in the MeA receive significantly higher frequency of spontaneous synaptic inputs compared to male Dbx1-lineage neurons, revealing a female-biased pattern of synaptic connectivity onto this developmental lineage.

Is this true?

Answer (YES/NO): NO